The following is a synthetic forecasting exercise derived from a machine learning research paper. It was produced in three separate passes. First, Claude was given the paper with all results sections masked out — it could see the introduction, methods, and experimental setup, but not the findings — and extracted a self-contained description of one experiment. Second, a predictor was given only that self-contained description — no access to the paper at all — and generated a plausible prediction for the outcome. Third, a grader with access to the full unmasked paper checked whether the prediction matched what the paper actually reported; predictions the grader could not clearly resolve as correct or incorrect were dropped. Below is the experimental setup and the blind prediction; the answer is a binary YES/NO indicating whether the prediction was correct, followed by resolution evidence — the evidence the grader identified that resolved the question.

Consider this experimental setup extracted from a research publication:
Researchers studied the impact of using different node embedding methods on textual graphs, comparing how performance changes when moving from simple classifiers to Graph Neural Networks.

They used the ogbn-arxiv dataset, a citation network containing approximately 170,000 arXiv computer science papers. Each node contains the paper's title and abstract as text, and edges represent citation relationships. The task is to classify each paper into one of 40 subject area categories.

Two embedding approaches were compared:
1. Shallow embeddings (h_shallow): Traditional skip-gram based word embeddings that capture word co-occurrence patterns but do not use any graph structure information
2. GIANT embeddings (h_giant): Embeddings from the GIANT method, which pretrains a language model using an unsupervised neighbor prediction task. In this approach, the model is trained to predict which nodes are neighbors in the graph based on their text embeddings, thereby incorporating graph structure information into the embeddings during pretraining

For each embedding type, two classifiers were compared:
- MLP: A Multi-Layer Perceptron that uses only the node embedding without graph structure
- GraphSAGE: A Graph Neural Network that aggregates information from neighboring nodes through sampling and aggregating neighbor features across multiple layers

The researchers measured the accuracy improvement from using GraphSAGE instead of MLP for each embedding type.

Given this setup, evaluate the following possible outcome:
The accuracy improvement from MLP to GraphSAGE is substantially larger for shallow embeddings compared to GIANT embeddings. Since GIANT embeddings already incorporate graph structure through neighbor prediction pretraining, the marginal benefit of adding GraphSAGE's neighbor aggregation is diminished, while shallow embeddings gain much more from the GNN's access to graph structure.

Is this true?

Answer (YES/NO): YES